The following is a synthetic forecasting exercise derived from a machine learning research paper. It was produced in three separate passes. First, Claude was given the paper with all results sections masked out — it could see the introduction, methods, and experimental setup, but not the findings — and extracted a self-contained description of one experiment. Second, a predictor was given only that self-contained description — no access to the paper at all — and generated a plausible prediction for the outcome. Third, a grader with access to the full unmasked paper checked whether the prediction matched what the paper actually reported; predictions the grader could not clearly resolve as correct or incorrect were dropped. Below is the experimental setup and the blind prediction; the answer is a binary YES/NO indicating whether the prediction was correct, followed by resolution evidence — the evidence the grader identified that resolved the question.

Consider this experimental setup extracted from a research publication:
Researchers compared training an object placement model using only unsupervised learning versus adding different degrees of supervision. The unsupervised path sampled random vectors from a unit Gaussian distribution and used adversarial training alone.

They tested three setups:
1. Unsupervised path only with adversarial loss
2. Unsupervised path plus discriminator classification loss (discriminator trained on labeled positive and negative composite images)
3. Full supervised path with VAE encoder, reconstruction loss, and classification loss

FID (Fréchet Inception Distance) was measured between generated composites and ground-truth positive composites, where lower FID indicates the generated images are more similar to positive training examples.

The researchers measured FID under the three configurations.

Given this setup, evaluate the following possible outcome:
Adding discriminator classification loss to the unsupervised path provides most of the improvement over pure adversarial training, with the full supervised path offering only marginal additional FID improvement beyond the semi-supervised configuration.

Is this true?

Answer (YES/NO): YES